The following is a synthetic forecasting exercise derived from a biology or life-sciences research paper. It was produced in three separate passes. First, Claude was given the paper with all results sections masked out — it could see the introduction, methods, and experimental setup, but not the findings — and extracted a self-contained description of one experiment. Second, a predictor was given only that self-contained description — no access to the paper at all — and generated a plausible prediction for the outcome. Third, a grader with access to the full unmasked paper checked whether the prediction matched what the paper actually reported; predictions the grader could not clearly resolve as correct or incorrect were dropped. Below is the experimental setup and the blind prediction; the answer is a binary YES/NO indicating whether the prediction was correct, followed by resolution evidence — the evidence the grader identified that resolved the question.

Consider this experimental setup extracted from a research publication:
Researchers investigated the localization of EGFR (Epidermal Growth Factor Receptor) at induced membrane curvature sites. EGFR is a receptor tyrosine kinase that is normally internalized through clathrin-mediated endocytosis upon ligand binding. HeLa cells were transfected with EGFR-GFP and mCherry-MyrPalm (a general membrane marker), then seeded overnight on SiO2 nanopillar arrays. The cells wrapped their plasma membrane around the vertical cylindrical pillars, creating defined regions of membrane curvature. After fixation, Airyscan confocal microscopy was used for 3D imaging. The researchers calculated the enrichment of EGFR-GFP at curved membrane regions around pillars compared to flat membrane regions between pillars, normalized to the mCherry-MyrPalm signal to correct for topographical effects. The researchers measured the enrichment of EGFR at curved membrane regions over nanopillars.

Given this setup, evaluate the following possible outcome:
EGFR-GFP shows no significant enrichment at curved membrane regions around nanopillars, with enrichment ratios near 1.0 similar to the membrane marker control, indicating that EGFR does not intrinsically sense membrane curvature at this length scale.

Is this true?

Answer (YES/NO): NO